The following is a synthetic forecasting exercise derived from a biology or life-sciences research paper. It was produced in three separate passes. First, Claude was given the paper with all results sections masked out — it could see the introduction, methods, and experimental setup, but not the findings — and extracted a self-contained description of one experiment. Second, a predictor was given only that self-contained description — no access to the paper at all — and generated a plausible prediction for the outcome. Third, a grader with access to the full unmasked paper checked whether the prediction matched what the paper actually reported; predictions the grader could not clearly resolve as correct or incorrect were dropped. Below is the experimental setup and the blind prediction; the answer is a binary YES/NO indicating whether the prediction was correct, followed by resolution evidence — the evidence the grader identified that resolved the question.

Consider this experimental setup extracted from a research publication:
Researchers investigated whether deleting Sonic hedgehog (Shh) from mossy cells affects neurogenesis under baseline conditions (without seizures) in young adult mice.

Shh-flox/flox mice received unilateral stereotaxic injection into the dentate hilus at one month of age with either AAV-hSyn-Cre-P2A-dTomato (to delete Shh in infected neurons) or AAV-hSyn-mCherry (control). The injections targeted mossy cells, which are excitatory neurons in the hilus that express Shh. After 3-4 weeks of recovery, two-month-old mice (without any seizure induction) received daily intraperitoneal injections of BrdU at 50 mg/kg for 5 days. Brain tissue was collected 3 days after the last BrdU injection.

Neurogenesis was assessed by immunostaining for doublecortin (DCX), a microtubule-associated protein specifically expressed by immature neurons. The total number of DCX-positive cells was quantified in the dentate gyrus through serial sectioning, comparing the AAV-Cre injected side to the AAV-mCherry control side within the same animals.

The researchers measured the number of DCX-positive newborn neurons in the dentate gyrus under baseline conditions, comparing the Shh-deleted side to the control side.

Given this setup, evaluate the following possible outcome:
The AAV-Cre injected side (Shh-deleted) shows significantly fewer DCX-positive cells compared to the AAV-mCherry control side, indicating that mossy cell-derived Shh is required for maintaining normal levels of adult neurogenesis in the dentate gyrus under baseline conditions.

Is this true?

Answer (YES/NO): NO